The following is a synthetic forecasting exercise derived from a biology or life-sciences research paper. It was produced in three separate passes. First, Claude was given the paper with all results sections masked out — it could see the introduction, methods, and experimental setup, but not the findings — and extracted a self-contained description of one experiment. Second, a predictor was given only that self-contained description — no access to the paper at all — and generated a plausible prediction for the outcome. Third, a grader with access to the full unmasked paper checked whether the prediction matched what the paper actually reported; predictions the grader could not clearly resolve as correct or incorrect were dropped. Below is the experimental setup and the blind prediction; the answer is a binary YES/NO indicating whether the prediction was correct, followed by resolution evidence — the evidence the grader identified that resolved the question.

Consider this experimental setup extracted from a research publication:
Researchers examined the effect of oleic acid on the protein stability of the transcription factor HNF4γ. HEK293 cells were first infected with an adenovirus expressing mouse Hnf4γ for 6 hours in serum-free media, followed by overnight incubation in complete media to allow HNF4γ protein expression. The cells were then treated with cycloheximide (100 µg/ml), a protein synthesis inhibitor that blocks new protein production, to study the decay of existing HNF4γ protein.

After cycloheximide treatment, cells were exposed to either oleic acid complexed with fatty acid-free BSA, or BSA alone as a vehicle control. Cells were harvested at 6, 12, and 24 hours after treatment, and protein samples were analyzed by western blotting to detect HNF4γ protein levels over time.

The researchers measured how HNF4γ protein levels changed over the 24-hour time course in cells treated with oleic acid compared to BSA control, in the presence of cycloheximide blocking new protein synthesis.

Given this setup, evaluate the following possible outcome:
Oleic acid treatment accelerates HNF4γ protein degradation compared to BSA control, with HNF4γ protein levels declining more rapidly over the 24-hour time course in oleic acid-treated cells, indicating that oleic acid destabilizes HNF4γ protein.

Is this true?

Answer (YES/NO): NO